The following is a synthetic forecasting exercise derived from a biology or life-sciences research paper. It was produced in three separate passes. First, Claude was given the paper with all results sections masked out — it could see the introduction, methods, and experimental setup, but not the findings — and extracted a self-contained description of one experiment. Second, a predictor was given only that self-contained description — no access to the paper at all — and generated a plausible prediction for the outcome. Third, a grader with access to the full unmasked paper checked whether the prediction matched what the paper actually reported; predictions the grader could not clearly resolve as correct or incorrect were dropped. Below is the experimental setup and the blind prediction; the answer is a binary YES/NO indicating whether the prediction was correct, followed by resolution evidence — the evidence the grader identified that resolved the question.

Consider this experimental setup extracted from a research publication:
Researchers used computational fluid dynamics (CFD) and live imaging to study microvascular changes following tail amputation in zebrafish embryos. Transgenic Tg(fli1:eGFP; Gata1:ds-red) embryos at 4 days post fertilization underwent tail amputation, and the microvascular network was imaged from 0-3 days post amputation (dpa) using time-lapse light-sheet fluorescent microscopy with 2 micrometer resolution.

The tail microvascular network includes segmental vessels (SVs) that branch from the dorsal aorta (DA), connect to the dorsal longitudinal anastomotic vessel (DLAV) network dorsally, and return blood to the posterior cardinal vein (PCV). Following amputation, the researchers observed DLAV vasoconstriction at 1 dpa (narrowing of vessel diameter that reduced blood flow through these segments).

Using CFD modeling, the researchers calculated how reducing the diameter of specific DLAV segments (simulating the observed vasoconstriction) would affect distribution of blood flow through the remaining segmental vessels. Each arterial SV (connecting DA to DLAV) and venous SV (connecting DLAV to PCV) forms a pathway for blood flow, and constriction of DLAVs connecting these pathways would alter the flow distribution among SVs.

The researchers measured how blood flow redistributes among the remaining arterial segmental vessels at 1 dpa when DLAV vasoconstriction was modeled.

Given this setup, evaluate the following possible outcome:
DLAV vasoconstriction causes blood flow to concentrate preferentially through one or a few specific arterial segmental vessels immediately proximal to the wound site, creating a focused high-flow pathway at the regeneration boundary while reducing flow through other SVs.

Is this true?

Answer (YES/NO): NO